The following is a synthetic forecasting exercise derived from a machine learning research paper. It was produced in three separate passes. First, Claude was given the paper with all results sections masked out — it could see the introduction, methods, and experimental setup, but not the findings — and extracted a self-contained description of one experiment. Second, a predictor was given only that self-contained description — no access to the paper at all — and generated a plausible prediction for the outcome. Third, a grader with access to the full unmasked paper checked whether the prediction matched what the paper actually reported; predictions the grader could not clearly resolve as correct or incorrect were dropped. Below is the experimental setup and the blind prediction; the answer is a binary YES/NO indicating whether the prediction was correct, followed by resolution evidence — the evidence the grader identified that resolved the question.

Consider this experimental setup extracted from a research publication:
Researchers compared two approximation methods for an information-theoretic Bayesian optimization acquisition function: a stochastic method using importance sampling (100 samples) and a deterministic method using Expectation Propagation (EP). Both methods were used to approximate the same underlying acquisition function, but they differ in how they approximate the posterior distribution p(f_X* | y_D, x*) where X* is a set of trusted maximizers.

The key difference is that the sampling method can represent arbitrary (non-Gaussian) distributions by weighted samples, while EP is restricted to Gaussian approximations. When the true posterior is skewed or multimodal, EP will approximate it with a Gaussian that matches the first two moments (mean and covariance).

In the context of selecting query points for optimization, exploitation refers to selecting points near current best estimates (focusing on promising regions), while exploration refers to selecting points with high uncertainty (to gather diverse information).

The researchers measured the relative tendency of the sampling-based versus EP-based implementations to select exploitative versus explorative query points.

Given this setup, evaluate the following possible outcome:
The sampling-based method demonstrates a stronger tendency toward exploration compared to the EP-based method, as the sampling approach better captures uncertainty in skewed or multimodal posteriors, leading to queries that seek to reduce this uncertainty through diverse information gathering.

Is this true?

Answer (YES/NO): YES